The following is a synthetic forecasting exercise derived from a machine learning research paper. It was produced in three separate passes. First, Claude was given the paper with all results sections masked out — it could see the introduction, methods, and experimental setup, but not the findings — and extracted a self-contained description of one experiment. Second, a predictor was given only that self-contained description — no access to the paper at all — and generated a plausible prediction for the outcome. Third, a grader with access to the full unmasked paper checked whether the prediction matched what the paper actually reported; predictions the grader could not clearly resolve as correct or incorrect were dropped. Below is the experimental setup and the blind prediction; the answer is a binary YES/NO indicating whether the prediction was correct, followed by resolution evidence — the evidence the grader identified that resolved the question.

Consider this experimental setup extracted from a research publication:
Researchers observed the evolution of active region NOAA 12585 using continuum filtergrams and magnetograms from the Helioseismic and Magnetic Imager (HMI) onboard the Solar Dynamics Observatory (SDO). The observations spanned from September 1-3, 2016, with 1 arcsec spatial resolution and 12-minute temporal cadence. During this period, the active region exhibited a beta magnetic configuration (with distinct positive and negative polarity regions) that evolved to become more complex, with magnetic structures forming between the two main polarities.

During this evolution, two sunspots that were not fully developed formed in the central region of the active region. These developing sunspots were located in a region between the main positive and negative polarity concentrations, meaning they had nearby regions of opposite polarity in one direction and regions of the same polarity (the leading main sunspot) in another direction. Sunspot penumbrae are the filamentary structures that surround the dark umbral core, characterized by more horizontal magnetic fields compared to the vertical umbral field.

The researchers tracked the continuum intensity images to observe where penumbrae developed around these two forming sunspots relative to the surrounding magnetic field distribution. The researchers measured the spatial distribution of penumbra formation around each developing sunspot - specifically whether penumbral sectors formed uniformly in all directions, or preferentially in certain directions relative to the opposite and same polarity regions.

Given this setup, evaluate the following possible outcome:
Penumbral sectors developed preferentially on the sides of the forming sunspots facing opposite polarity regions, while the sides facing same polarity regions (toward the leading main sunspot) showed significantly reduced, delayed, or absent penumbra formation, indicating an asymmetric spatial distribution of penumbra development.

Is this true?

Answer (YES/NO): YES